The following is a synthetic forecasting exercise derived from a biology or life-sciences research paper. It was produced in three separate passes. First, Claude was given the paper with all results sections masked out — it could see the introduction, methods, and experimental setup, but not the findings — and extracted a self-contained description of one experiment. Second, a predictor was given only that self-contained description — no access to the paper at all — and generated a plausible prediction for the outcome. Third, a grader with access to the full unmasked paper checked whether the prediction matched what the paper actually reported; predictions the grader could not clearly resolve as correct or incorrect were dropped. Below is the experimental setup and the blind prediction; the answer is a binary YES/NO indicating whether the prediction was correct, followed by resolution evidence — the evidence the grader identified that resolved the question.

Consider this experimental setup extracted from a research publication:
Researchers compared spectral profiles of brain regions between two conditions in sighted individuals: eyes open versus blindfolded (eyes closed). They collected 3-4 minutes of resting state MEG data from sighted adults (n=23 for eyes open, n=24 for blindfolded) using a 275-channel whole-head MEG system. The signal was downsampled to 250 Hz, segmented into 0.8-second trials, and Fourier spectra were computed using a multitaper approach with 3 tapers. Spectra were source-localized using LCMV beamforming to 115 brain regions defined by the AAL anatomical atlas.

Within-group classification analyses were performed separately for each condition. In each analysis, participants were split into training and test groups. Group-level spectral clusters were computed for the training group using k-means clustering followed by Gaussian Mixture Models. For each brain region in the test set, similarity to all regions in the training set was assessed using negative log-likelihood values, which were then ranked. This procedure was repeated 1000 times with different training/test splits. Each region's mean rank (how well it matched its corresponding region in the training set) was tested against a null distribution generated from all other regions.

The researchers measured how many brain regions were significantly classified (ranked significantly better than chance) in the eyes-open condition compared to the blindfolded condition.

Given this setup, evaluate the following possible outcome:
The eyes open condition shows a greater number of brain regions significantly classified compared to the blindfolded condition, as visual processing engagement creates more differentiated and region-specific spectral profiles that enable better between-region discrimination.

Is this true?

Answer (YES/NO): NO